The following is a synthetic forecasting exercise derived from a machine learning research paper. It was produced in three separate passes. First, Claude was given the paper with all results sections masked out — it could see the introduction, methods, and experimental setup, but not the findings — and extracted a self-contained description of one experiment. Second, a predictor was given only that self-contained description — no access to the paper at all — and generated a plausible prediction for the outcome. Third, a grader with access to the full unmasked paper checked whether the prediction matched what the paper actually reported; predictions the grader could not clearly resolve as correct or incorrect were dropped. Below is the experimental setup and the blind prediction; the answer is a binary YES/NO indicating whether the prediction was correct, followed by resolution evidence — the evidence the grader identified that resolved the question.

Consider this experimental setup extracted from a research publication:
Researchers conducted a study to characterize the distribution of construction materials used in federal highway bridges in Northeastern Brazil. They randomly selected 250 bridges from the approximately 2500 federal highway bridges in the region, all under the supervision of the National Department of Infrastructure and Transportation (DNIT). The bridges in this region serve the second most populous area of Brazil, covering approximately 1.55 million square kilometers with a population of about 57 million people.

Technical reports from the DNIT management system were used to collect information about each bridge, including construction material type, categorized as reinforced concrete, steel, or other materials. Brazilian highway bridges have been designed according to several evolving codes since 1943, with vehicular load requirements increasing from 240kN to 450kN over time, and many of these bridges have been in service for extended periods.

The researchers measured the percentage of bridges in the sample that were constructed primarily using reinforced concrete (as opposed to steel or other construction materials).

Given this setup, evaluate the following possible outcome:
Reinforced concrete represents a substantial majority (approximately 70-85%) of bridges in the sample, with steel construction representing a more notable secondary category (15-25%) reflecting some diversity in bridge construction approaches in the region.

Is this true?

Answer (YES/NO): NO